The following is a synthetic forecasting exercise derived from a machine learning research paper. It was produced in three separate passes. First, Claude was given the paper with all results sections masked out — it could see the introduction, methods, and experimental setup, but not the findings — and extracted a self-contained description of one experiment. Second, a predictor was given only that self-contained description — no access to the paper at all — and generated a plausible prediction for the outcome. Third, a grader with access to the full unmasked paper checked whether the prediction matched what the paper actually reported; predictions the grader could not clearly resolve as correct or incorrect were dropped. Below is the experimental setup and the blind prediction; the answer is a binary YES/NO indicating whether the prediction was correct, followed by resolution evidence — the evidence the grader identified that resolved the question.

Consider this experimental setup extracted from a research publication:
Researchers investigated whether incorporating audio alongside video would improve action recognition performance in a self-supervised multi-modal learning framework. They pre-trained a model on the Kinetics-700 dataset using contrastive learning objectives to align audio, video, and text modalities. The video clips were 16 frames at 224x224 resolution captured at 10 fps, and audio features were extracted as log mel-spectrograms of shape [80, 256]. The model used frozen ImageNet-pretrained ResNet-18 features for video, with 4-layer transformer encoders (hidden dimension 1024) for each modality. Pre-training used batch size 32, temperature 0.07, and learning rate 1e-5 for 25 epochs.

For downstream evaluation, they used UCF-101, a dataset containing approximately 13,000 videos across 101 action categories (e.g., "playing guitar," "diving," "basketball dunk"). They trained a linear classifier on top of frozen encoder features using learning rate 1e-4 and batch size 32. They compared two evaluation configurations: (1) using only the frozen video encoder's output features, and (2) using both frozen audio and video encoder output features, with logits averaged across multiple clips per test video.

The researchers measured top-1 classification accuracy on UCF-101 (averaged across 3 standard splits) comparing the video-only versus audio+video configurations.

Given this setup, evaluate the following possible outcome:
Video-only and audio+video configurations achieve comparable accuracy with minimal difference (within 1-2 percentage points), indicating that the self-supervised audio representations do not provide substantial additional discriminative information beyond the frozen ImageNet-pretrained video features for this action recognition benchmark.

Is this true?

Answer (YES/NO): NO